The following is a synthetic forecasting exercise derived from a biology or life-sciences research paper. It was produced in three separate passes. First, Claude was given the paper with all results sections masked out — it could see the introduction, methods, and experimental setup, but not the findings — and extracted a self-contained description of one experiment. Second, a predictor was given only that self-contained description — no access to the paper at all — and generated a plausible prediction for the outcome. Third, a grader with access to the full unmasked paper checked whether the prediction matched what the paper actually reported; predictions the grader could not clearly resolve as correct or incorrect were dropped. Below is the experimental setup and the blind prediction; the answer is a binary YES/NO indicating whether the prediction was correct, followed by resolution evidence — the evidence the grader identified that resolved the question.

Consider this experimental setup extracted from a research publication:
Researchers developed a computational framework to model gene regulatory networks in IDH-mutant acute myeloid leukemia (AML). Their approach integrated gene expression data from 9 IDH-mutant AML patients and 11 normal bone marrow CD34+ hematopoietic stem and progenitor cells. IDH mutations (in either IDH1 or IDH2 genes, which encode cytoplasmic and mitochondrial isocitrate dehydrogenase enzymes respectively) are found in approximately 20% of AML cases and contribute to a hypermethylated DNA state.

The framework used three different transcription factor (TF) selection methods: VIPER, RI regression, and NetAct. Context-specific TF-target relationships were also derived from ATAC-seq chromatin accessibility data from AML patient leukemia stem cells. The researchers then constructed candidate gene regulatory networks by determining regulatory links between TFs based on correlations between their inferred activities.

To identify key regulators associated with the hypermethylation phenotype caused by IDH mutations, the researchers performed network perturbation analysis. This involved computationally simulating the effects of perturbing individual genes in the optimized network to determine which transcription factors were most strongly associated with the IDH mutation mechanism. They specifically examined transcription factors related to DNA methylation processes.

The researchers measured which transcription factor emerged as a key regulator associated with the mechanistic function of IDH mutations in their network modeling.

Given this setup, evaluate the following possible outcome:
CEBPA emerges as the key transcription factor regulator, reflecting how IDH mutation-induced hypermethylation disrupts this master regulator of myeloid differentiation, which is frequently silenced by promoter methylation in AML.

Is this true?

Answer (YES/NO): NO